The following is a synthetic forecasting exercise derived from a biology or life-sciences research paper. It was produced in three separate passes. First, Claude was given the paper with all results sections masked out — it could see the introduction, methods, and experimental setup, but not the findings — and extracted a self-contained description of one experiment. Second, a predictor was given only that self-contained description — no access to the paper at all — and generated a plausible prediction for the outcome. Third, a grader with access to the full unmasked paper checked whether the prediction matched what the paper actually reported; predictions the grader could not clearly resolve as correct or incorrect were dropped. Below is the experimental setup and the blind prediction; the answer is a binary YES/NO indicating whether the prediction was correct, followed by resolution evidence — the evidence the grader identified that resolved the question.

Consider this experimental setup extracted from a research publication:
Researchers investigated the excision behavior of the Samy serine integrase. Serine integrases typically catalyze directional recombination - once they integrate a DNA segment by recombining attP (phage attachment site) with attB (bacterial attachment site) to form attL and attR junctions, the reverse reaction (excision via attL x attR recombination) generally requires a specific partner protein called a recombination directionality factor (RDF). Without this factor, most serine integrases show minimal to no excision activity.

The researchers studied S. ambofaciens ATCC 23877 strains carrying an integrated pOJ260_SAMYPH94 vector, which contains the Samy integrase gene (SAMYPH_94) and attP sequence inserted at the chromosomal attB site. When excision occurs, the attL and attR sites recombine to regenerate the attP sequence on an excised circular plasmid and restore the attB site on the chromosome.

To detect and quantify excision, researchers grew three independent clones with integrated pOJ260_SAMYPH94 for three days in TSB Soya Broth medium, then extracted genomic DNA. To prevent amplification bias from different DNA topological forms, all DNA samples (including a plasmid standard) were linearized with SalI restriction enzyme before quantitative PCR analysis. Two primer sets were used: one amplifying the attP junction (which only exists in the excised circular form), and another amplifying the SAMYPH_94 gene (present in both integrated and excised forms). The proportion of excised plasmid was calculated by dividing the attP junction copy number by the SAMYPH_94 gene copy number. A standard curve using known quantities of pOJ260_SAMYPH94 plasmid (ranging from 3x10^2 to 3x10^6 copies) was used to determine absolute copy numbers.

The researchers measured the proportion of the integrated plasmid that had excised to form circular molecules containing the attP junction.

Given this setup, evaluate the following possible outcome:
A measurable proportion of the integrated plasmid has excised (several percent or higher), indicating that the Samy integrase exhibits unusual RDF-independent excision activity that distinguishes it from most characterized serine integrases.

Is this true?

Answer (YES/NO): NO